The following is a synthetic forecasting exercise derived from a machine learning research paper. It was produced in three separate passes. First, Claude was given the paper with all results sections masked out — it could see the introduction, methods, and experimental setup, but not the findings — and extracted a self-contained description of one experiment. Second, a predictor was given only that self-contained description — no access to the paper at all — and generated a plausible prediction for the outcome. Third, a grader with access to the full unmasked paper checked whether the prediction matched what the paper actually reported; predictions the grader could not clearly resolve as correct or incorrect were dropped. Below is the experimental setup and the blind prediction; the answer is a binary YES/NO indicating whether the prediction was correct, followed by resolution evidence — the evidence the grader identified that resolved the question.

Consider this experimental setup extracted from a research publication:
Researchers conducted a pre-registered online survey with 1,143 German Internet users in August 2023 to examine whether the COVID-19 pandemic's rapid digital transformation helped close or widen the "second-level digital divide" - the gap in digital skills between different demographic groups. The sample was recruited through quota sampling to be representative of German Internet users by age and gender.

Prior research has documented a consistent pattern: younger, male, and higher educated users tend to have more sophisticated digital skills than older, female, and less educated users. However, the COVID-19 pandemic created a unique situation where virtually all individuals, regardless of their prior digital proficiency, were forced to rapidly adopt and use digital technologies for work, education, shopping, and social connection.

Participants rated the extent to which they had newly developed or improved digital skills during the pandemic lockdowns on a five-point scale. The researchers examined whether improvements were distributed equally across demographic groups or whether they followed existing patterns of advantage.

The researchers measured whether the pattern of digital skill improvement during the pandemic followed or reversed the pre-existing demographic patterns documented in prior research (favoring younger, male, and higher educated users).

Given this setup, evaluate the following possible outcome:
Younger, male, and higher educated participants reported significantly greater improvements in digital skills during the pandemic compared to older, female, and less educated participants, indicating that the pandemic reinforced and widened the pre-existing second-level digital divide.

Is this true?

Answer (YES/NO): YES